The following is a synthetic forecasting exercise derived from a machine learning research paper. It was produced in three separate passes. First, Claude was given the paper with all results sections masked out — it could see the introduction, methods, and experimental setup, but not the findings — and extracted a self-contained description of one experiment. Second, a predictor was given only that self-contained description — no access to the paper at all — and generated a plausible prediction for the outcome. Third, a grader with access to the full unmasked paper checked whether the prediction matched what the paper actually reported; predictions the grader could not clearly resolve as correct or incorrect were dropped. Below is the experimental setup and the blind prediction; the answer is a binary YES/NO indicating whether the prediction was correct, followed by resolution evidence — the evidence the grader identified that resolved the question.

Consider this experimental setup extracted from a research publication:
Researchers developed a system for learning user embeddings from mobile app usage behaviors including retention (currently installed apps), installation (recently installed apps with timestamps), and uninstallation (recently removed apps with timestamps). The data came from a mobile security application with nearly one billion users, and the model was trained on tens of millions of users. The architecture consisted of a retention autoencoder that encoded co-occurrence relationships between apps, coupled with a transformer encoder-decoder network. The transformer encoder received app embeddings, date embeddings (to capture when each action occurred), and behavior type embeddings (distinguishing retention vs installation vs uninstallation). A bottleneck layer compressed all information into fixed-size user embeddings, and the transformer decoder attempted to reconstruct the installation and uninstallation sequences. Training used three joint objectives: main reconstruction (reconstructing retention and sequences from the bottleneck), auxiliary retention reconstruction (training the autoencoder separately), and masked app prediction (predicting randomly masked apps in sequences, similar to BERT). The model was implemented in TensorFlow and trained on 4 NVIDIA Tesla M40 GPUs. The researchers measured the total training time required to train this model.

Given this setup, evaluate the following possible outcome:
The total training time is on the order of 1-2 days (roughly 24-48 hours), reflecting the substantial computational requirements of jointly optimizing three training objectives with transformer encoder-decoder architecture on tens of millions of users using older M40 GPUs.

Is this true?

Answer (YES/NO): NO